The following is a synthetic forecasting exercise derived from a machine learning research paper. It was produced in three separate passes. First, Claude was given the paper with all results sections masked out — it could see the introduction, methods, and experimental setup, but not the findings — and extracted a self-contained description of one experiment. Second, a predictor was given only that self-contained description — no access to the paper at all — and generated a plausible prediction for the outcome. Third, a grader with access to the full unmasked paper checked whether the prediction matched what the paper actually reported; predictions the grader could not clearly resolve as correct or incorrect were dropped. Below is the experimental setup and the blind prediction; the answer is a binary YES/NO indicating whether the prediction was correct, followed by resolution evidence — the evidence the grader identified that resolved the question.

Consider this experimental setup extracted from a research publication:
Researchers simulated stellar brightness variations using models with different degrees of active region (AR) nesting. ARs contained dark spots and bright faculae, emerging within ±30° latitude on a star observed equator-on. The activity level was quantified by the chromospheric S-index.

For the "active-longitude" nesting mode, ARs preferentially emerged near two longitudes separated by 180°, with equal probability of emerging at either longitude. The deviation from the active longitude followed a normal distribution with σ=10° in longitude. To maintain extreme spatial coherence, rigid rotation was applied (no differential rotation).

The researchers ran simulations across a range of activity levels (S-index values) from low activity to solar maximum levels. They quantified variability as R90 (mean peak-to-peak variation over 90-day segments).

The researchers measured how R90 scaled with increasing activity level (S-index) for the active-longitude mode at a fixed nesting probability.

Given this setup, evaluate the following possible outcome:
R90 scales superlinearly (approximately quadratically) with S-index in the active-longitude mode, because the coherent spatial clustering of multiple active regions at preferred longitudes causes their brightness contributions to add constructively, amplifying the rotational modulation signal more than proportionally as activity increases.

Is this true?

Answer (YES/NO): YES